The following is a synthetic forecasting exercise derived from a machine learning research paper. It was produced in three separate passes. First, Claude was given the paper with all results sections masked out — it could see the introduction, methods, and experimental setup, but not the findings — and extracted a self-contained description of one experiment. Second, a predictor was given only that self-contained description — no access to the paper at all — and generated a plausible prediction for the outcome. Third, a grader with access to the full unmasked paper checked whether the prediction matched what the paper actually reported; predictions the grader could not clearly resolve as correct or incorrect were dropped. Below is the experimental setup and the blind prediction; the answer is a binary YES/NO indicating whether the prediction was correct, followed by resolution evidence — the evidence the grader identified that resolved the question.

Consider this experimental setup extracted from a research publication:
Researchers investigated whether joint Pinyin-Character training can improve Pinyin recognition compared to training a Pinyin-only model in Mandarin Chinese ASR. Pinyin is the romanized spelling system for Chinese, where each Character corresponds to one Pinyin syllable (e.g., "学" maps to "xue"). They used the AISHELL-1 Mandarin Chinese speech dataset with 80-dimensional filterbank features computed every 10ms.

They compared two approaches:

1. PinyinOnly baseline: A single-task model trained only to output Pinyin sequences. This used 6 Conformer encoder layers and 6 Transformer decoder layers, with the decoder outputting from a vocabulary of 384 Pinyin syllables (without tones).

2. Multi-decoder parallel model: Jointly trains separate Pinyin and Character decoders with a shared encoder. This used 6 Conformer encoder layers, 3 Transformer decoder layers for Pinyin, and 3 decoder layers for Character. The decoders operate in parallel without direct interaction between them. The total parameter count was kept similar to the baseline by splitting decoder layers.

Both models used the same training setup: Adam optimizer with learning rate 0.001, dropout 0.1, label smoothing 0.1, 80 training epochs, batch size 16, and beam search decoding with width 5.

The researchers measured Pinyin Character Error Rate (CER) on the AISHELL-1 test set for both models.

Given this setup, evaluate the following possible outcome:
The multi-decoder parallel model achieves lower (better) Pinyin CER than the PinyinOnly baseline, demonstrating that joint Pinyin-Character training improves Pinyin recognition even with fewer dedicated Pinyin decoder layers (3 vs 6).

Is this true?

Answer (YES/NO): YES